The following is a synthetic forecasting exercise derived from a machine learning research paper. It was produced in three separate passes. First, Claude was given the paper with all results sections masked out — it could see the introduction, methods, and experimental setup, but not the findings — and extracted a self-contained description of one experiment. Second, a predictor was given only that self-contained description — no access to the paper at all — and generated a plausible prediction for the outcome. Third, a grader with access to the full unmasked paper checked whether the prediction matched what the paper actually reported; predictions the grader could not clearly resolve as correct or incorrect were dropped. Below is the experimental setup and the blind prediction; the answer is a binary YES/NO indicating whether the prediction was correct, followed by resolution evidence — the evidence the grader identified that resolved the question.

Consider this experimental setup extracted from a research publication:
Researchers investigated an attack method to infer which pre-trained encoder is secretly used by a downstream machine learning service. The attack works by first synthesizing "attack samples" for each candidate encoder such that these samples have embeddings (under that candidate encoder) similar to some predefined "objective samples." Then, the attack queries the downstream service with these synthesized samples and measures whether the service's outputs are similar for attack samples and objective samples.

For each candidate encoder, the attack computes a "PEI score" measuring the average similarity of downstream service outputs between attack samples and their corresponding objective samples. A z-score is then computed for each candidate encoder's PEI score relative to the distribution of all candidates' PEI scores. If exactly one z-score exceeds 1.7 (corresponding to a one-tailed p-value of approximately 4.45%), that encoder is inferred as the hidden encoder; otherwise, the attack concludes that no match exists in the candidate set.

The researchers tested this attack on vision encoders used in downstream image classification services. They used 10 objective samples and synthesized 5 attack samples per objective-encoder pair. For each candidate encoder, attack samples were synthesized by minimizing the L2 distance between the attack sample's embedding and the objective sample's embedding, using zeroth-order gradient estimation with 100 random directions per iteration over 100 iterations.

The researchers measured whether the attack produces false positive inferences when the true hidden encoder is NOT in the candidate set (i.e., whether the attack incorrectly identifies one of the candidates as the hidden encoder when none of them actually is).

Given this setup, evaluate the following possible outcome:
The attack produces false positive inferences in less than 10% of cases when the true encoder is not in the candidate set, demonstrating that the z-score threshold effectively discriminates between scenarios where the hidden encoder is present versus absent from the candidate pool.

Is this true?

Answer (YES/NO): NO